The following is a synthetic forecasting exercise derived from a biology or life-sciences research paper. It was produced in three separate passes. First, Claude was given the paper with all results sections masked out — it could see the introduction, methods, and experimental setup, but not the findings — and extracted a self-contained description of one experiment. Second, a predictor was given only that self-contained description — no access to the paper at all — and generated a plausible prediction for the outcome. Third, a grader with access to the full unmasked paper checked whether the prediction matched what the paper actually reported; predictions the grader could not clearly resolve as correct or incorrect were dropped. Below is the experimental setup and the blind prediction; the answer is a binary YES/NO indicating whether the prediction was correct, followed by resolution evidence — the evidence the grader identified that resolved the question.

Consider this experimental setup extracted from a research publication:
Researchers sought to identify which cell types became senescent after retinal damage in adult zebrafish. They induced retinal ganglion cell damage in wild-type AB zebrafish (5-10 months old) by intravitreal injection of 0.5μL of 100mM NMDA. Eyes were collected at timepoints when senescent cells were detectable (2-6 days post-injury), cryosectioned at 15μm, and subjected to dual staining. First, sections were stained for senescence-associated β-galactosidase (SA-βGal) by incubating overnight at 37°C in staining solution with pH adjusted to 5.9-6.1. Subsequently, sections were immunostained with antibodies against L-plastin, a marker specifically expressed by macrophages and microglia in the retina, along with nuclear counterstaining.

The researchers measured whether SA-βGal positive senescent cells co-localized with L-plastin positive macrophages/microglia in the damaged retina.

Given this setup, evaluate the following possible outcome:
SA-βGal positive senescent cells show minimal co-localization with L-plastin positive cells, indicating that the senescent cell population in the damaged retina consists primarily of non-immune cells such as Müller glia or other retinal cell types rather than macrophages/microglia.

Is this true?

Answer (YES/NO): NO